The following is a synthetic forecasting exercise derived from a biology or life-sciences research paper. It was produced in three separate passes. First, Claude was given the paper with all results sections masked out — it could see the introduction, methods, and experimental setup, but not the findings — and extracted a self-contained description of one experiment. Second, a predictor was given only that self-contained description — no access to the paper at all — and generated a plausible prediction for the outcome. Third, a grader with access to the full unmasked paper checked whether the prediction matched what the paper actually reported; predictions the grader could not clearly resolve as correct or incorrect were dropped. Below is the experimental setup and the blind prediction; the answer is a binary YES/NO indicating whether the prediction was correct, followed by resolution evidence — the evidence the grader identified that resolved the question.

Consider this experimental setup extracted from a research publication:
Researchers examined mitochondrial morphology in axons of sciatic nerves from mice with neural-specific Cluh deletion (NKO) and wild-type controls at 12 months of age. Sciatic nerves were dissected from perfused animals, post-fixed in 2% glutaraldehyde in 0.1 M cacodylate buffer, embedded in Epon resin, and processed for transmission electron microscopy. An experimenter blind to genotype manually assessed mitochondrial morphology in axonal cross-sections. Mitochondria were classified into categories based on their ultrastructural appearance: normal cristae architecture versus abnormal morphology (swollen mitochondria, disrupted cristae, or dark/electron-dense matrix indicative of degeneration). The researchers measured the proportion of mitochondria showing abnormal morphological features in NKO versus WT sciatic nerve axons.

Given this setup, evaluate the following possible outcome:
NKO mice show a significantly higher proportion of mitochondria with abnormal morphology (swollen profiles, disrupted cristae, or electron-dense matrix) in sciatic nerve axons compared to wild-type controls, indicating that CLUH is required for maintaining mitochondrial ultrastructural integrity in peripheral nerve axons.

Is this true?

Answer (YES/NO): YES